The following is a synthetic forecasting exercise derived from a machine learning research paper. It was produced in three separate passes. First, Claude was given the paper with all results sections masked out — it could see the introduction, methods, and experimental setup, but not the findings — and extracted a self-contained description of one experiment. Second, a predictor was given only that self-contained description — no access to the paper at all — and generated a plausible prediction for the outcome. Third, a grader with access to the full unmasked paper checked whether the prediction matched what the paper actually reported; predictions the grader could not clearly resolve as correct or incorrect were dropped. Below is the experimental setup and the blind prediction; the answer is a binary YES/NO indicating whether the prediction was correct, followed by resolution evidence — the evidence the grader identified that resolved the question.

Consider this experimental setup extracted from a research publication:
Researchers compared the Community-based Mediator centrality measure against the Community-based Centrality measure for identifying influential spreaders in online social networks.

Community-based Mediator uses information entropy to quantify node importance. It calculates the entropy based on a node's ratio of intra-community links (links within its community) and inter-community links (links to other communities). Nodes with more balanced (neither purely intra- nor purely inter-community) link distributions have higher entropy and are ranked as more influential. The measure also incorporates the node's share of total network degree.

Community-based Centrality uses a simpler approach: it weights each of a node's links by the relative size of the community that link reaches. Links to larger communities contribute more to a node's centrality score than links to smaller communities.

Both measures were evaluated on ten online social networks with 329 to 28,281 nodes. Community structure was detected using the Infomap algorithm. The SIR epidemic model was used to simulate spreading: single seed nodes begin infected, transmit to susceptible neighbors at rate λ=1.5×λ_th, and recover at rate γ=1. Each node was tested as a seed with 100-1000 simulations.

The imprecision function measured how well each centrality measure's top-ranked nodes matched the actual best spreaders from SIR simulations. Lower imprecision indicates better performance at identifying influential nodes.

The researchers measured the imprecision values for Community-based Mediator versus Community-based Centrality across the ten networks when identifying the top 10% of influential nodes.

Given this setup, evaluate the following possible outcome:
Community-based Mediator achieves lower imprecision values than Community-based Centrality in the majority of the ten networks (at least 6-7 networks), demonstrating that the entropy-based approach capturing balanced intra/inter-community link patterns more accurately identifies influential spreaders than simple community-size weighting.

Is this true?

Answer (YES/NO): NO